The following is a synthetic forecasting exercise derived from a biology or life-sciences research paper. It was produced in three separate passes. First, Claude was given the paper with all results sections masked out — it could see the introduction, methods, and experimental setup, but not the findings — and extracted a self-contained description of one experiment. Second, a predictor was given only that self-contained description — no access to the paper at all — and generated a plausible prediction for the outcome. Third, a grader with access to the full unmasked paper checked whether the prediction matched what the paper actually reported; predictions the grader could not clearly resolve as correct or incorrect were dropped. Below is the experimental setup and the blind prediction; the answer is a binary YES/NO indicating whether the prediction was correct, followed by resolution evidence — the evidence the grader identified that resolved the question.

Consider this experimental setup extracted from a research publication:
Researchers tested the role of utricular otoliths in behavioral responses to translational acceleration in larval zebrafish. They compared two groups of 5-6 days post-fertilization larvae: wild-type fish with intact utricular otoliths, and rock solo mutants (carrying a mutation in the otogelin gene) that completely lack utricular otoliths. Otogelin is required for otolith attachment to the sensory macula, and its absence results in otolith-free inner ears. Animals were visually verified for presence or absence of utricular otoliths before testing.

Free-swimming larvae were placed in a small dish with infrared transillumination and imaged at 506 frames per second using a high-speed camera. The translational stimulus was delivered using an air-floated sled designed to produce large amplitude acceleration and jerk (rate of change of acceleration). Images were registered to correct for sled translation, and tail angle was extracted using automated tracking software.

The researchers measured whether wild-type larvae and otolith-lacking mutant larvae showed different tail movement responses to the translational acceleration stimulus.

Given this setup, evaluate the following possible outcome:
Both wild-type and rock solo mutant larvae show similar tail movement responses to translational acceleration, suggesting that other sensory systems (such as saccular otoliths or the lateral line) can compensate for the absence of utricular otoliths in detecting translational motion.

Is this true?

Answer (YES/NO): NO